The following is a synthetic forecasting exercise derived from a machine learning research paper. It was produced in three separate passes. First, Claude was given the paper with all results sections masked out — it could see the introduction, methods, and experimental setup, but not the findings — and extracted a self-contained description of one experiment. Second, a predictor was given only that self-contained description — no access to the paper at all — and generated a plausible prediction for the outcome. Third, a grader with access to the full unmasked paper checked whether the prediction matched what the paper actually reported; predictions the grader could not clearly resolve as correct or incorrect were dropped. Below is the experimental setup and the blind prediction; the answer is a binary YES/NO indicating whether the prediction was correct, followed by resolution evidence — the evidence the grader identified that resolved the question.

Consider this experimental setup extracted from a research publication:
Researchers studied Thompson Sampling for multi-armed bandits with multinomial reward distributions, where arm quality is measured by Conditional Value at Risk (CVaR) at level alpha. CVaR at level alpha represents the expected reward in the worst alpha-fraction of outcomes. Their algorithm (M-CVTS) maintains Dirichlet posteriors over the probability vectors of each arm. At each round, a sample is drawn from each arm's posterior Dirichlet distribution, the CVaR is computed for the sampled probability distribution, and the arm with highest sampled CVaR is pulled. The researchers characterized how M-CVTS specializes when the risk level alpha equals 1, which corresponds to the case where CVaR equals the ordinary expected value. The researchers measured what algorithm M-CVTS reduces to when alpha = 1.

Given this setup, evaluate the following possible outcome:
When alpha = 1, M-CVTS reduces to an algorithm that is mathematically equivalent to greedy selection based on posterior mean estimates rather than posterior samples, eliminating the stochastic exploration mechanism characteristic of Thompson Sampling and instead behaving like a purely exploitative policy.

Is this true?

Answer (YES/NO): NO